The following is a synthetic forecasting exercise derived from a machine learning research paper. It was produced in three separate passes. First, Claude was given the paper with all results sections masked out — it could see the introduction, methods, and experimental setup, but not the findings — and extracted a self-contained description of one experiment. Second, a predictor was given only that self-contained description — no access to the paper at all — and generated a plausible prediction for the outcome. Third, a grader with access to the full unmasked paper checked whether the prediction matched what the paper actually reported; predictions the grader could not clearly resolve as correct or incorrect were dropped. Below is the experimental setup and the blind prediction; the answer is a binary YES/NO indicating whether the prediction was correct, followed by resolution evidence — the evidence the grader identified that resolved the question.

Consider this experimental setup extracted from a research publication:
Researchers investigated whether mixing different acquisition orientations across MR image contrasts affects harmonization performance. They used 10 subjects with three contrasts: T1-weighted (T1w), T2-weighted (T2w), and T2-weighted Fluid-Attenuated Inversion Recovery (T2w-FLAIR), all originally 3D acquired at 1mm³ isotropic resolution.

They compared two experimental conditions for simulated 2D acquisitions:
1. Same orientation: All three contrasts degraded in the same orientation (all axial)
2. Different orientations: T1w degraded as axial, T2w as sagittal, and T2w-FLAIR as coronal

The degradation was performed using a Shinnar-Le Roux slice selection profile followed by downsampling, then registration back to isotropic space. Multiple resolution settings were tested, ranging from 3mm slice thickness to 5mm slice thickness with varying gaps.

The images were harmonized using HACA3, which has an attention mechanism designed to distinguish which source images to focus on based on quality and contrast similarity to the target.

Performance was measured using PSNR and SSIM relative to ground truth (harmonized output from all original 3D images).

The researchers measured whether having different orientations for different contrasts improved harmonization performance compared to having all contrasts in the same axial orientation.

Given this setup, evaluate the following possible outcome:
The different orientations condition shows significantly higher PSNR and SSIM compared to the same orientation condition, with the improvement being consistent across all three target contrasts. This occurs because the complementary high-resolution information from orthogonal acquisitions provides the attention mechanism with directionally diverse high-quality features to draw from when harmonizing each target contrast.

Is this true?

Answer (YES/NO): NO